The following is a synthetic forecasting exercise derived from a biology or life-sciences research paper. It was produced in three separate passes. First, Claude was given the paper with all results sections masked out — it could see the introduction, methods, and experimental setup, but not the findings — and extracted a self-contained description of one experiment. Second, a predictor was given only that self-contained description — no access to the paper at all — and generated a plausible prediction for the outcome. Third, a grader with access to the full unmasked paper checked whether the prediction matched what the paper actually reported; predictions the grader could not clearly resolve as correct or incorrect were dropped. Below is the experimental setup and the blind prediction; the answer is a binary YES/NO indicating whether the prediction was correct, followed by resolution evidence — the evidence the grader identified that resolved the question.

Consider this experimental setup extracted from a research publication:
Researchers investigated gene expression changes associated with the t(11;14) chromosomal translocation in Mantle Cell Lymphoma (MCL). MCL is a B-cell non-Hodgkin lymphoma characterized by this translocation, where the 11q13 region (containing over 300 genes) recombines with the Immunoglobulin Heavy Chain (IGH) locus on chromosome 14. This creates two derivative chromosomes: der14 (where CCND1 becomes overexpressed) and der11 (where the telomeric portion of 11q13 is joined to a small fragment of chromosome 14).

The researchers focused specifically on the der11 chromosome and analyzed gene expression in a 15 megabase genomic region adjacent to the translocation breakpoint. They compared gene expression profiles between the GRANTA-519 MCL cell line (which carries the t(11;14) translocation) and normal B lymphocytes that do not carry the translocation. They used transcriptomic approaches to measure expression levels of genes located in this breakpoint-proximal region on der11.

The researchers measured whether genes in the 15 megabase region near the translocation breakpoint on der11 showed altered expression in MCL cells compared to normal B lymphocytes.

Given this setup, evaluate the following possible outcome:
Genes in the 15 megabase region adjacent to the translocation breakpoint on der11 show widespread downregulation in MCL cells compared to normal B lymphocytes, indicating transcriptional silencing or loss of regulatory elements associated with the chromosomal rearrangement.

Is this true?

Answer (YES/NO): NO